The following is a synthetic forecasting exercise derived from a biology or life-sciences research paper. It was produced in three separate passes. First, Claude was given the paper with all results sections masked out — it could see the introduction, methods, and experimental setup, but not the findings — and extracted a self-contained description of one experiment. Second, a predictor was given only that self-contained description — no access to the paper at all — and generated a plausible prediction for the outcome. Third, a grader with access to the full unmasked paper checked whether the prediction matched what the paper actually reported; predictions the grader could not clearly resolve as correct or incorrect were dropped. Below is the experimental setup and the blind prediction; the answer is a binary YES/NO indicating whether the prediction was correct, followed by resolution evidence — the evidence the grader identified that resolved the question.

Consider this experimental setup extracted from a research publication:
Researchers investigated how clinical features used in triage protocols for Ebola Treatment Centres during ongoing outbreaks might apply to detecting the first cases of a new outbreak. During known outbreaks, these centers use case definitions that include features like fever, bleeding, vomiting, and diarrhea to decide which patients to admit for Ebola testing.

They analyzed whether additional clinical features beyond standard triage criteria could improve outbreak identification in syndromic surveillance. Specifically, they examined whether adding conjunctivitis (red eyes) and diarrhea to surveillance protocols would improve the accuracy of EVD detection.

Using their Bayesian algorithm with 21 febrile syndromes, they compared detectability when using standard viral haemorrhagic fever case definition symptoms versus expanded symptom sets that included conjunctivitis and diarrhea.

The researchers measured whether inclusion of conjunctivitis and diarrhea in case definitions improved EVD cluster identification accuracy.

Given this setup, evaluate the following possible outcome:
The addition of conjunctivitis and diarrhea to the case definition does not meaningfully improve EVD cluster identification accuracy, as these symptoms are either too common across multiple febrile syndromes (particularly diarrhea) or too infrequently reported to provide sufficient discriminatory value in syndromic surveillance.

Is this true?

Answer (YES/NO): NO